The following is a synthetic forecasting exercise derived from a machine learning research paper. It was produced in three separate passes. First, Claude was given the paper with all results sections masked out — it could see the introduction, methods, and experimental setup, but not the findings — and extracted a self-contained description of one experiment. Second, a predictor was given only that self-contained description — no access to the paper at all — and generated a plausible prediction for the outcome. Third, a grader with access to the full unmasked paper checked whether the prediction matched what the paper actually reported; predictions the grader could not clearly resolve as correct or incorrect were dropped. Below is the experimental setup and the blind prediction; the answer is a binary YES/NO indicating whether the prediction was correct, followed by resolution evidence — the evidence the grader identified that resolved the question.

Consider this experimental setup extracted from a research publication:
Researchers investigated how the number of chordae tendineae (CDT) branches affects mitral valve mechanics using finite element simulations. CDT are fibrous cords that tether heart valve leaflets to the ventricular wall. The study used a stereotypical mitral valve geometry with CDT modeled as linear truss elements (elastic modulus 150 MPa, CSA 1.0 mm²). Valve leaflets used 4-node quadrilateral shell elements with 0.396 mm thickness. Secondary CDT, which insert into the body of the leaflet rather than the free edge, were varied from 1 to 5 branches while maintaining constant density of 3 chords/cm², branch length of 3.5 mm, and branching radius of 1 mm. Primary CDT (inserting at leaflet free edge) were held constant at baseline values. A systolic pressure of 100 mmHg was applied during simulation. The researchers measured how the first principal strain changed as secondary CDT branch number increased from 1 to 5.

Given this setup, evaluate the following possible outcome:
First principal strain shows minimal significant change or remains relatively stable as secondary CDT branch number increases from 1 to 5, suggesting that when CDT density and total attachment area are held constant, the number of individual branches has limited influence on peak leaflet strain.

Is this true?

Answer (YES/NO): NO